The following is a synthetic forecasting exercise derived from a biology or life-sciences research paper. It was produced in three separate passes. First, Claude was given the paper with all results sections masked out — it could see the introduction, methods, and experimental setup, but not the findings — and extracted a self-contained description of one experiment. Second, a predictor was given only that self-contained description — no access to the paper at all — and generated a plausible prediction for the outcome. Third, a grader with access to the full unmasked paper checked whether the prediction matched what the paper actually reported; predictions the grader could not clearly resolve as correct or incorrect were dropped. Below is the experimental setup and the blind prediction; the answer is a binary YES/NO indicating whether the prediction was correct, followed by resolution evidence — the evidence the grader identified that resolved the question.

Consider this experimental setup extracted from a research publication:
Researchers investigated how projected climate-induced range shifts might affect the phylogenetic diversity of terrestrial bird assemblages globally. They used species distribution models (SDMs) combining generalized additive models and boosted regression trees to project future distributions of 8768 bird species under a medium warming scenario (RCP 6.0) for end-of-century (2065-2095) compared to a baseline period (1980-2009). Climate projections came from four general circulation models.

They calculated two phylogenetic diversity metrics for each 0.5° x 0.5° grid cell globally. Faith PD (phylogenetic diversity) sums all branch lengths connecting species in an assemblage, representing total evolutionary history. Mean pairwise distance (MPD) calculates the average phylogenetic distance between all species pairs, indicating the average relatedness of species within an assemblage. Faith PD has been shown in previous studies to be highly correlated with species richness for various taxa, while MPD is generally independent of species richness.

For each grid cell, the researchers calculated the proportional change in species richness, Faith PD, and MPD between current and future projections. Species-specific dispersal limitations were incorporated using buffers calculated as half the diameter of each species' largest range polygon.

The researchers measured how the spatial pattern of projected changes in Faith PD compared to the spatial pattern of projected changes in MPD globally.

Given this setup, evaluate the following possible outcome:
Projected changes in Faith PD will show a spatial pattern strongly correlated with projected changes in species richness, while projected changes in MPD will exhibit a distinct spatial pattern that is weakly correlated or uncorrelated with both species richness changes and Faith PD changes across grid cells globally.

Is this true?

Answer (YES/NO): YES